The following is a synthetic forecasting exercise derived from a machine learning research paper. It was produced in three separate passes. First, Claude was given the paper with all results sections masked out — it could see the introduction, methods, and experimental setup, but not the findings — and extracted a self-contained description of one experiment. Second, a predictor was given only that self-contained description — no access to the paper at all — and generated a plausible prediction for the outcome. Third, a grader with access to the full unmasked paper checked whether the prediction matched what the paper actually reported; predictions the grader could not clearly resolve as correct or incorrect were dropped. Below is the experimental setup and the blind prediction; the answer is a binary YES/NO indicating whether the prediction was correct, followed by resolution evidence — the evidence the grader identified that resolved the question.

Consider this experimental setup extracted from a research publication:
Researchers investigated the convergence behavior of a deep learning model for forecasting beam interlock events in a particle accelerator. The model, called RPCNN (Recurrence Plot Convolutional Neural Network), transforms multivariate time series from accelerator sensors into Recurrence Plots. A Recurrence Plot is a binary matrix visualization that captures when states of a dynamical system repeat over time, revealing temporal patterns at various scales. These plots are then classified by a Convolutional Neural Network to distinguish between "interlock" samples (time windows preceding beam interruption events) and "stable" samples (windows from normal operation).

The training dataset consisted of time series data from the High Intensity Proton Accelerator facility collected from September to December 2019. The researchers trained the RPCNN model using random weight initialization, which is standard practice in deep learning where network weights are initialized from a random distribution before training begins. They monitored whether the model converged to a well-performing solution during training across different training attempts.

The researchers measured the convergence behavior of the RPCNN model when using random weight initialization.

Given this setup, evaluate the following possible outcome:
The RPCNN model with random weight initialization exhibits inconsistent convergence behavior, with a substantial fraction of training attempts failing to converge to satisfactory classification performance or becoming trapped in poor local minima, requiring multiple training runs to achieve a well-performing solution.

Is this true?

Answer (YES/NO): NO